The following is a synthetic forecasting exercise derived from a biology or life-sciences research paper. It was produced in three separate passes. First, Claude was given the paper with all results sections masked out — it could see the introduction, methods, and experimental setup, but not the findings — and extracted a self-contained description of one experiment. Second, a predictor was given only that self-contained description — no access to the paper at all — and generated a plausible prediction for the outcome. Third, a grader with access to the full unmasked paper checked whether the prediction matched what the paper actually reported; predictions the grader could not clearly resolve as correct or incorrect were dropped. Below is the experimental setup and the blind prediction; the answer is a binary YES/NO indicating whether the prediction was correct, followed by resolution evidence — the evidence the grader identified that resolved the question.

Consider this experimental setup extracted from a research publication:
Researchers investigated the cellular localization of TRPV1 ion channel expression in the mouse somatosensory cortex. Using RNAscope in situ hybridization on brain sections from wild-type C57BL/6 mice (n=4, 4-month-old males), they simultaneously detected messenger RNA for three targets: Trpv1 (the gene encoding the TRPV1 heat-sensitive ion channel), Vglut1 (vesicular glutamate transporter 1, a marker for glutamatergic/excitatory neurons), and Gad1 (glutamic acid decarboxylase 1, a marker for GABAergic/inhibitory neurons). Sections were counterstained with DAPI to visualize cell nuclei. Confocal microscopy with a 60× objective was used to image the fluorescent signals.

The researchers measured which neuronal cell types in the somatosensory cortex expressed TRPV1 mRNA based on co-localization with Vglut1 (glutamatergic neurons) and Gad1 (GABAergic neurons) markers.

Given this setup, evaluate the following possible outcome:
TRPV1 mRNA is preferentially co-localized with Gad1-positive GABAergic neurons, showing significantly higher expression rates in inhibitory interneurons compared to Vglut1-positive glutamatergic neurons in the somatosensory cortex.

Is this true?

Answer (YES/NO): NO